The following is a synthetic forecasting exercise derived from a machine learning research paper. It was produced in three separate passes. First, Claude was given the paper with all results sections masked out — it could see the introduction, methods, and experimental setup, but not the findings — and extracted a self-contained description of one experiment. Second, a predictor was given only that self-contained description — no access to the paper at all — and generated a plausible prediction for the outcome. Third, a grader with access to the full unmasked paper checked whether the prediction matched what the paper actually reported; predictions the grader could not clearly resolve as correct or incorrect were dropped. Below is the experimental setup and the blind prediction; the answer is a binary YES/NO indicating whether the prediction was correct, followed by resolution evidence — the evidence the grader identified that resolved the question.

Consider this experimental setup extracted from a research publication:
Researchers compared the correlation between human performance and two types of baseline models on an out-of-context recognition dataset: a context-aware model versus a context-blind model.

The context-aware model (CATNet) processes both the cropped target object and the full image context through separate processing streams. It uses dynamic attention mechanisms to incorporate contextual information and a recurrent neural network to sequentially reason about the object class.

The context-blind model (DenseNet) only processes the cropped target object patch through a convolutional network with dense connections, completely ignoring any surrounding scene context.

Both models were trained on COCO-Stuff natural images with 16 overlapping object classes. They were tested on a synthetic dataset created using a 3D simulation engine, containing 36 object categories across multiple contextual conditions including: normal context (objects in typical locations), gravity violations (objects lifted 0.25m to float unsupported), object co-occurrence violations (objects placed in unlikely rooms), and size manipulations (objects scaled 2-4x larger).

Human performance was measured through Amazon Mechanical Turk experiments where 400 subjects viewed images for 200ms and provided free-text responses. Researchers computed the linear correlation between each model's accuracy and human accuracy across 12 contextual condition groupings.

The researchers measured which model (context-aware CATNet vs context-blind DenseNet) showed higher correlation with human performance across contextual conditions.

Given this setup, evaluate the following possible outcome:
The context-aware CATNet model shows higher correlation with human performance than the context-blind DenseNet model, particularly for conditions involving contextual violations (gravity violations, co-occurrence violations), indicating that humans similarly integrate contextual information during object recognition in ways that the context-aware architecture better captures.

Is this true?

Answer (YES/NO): NO